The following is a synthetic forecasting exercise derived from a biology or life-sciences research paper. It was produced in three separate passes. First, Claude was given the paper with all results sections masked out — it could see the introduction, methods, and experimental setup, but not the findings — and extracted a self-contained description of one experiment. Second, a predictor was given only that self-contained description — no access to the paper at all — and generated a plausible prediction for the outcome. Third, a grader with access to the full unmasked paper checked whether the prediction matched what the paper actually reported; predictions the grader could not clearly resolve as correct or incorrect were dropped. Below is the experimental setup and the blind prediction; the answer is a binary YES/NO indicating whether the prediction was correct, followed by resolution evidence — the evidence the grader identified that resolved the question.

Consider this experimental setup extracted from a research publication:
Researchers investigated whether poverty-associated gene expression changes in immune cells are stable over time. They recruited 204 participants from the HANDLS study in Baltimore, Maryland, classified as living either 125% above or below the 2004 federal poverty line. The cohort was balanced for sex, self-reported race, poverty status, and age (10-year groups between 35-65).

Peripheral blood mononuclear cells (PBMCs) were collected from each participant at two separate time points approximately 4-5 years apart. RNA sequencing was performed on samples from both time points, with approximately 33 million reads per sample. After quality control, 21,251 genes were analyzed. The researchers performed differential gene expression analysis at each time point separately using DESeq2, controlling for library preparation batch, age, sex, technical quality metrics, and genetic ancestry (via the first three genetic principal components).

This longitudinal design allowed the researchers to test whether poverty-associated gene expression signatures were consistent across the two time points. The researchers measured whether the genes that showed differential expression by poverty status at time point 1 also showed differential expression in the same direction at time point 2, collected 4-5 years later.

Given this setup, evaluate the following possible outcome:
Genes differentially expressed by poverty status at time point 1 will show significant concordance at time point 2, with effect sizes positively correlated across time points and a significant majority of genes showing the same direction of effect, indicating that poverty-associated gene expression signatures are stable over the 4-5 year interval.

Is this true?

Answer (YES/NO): YES